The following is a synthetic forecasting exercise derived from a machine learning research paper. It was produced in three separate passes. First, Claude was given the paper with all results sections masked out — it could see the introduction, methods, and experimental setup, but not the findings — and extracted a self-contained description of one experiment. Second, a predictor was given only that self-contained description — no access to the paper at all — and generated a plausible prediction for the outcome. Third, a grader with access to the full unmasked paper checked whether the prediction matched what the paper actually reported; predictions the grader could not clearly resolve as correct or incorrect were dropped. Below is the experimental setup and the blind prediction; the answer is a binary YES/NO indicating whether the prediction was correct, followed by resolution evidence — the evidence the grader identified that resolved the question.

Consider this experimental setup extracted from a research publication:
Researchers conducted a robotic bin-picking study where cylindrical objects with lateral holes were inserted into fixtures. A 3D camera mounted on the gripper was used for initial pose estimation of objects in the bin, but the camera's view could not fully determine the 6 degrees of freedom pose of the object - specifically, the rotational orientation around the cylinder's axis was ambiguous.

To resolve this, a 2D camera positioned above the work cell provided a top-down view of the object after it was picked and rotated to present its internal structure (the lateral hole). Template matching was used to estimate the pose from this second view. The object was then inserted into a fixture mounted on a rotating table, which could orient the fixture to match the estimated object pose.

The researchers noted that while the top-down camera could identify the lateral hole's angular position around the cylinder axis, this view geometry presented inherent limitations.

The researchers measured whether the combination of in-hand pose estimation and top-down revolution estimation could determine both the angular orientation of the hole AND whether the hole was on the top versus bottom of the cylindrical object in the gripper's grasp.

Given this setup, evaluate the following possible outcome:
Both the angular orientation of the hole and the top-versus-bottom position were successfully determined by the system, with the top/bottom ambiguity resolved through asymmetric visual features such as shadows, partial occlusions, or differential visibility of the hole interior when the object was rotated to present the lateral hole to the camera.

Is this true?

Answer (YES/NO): NO